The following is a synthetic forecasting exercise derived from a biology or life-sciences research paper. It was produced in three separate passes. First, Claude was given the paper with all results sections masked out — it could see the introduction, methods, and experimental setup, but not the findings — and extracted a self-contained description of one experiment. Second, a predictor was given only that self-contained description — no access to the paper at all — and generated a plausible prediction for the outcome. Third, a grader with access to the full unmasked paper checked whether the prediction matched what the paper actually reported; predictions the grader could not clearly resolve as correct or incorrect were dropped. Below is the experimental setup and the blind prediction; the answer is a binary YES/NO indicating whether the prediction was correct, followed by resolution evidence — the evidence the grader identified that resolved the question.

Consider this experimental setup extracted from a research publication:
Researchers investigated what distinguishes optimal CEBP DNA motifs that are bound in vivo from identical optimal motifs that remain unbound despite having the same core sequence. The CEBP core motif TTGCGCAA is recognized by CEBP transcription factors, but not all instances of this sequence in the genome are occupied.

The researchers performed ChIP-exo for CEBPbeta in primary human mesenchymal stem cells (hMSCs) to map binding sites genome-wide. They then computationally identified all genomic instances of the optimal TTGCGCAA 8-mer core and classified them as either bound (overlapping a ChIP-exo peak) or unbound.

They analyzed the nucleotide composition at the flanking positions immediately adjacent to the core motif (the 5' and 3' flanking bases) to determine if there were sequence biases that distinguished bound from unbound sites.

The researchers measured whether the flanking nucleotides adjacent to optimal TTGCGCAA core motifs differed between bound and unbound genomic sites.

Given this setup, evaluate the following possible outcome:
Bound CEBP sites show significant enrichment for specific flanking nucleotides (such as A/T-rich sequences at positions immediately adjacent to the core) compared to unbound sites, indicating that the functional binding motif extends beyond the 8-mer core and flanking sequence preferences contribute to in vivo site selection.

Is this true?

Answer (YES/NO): YES